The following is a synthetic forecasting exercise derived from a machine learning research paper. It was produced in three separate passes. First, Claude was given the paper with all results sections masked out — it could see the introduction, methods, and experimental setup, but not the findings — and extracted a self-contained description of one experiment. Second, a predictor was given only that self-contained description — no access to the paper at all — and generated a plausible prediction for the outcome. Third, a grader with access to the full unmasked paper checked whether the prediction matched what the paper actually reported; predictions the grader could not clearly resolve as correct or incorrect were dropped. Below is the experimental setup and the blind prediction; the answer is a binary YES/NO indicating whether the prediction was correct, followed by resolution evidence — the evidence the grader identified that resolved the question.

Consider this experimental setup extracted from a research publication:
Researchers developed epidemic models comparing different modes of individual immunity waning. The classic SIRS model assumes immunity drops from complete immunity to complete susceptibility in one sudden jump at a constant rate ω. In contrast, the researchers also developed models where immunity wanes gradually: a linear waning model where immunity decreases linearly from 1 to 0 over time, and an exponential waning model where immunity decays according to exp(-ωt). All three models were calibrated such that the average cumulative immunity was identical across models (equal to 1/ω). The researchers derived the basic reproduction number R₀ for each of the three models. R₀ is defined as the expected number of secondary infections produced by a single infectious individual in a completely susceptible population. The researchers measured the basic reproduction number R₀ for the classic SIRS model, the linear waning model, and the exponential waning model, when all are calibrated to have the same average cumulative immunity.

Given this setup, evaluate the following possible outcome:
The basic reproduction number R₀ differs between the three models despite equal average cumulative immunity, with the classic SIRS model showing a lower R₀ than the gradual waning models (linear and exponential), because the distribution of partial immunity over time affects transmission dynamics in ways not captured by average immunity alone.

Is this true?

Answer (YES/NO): NO